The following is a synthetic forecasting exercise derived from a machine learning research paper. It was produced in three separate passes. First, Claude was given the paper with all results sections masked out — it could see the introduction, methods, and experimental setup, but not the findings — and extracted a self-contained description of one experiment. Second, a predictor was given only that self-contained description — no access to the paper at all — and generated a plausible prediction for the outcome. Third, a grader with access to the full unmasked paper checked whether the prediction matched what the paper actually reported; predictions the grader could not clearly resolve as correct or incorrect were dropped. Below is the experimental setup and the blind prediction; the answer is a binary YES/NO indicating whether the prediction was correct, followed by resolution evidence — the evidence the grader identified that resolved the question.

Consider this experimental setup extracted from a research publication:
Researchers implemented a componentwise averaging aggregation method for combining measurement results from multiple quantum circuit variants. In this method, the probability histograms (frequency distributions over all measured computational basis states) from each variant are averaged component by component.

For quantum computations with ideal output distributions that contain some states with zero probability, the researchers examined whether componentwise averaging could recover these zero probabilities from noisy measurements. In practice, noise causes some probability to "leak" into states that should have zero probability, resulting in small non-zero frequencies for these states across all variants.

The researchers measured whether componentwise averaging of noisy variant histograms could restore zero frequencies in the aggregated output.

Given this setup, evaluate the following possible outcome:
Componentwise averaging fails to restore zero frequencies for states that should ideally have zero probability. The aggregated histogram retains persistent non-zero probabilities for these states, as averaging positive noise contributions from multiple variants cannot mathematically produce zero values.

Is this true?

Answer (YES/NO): YES